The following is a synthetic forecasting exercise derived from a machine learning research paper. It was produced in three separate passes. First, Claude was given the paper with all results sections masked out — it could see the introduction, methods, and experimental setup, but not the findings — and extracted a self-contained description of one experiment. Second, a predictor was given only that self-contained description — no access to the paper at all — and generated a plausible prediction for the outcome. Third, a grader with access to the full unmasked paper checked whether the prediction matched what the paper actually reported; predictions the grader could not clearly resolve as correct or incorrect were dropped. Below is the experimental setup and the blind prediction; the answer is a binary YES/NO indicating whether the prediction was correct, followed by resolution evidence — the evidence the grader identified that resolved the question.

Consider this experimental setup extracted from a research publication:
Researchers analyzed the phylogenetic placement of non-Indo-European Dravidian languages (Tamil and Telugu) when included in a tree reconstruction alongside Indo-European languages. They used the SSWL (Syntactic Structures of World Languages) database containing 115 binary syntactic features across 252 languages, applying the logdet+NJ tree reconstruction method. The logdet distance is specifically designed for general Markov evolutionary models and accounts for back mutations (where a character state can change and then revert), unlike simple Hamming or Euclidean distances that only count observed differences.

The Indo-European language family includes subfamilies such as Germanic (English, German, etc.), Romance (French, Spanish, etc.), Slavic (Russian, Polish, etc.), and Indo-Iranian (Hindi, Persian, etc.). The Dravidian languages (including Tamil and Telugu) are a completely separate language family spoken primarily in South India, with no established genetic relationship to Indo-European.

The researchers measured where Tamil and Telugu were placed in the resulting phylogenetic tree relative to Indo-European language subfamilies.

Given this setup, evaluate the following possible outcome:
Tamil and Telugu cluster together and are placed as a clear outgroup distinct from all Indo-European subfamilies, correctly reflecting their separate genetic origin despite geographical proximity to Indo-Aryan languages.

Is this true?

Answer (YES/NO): NO